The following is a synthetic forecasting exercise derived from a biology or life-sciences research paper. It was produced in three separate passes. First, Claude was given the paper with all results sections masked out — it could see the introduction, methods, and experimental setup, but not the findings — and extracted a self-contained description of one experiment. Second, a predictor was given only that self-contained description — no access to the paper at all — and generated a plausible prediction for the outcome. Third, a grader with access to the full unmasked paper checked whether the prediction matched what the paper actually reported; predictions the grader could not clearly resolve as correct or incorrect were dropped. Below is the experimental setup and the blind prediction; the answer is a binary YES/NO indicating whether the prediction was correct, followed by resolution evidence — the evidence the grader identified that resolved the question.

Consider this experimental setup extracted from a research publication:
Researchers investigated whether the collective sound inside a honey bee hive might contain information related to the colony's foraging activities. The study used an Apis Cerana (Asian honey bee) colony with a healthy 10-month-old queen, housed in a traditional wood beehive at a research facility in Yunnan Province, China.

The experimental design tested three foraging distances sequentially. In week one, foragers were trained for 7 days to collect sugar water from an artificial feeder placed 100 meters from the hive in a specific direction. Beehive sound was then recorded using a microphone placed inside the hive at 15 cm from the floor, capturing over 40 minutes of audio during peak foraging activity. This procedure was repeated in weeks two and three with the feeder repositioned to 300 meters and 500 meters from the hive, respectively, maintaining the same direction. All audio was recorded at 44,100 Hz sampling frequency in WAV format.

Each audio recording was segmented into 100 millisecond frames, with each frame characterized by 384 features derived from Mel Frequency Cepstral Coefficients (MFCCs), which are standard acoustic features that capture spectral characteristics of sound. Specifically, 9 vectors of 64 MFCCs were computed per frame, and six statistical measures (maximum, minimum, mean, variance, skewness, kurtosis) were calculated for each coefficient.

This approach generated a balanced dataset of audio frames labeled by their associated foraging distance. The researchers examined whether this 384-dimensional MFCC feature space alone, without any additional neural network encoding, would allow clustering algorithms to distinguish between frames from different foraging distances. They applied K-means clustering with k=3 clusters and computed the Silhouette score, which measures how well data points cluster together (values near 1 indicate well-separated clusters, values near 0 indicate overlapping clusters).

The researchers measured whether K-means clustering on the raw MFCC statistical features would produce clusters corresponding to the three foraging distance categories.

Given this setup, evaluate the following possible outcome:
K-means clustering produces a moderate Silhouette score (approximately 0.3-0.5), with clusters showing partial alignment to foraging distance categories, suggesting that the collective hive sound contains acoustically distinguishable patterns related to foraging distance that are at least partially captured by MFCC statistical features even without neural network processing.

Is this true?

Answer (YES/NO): NO